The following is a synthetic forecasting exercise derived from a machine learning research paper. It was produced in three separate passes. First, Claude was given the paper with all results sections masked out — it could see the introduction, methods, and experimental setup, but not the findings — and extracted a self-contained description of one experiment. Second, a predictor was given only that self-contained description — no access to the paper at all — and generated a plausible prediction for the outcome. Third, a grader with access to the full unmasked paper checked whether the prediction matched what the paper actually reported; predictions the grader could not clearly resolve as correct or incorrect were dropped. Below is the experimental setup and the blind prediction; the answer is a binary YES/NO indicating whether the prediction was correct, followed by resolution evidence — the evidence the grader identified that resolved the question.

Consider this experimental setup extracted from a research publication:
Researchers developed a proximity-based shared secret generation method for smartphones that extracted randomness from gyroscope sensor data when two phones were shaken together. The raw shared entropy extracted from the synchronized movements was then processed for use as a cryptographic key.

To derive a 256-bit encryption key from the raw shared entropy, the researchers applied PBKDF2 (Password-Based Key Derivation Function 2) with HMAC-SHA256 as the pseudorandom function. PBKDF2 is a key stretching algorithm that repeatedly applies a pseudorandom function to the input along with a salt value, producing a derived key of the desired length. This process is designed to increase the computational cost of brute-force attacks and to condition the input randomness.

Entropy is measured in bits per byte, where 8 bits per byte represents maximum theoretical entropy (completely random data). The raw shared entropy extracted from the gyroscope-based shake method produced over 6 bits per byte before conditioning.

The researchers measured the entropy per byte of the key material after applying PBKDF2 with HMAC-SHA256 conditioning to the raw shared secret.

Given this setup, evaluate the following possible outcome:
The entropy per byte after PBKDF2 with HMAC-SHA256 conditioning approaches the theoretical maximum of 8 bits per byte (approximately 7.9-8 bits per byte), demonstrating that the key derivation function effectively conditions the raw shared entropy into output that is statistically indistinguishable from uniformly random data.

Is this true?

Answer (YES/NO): NO